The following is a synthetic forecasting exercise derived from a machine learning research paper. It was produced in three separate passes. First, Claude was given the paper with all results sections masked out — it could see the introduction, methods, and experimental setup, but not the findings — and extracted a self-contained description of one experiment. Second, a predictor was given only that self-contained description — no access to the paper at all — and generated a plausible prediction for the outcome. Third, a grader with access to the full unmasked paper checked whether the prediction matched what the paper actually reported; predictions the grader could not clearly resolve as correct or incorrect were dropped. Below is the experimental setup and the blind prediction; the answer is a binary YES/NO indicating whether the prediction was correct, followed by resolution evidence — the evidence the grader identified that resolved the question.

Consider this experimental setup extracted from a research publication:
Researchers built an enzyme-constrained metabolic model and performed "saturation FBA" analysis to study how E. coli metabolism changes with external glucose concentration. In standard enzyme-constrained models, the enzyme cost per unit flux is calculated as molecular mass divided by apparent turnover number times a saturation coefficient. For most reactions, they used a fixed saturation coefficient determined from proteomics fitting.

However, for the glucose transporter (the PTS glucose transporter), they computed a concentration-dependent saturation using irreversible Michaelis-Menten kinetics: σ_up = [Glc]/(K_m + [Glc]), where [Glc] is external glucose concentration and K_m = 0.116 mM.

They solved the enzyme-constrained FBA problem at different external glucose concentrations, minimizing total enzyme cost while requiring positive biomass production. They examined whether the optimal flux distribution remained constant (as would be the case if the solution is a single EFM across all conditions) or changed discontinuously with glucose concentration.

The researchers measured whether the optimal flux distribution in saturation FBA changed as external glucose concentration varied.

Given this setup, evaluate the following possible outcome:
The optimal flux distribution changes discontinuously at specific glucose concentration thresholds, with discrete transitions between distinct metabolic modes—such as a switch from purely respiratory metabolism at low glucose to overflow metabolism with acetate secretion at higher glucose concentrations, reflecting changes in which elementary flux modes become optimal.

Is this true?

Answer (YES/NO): YES